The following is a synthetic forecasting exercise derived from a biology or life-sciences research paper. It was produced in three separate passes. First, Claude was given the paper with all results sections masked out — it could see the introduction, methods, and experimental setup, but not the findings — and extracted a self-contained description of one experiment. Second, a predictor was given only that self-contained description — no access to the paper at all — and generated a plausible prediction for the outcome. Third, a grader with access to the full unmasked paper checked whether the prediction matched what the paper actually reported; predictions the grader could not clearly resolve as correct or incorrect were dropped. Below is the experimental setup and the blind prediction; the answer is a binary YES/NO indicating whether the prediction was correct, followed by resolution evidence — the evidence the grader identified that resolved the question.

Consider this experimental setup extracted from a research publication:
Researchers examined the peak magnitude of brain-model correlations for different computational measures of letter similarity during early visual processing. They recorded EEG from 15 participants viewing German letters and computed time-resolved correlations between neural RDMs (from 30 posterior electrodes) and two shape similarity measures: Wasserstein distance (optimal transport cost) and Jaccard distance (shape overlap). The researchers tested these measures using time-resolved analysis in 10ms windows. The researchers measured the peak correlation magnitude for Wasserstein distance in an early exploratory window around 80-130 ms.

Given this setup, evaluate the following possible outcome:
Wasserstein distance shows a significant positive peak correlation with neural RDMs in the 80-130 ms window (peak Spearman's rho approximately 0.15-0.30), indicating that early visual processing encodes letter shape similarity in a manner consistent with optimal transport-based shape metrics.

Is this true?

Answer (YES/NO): YES